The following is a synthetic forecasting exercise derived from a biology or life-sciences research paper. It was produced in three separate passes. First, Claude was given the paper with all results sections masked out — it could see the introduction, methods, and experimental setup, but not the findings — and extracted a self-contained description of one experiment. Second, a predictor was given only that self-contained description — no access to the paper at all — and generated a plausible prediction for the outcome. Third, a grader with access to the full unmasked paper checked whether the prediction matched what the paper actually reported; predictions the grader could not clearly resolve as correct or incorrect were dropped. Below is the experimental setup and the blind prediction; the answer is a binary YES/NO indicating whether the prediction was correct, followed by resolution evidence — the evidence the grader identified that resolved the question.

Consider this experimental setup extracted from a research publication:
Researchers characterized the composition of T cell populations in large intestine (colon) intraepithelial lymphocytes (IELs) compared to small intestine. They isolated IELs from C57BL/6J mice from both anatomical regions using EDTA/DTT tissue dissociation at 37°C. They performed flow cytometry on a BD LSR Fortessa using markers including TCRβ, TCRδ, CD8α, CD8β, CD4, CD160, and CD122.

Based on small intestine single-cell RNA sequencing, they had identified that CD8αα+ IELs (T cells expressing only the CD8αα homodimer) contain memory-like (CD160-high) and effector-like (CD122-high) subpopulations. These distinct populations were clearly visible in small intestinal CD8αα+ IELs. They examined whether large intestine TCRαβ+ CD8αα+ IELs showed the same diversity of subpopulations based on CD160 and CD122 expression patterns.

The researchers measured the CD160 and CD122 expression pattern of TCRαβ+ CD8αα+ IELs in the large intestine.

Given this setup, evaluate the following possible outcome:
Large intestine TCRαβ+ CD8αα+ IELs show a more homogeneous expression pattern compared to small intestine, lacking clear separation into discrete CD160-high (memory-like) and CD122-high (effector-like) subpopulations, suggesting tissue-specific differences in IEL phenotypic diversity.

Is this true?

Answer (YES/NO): YES